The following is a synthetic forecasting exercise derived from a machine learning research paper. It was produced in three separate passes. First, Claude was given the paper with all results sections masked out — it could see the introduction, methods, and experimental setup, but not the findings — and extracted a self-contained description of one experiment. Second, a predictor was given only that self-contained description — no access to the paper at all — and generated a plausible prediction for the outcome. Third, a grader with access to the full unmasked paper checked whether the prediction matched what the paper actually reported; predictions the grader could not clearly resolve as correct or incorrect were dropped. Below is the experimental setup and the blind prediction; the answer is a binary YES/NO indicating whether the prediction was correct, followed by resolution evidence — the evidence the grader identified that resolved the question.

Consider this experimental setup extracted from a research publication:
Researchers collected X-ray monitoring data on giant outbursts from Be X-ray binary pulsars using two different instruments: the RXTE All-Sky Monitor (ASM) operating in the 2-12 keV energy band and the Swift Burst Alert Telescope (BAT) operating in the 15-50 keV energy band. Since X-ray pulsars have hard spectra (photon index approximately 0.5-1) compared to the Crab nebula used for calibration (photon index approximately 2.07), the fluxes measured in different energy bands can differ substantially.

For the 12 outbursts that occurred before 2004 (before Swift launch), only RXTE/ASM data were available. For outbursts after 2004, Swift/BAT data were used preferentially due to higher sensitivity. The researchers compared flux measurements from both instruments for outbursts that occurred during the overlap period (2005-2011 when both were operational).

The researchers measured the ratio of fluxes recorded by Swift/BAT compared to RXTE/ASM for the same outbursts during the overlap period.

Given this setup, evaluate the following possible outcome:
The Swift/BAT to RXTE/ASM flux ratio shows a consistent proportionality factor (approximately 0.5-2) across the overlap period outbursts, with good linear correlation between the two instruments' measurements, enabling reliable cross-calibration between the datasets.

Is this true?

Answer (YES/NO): NO